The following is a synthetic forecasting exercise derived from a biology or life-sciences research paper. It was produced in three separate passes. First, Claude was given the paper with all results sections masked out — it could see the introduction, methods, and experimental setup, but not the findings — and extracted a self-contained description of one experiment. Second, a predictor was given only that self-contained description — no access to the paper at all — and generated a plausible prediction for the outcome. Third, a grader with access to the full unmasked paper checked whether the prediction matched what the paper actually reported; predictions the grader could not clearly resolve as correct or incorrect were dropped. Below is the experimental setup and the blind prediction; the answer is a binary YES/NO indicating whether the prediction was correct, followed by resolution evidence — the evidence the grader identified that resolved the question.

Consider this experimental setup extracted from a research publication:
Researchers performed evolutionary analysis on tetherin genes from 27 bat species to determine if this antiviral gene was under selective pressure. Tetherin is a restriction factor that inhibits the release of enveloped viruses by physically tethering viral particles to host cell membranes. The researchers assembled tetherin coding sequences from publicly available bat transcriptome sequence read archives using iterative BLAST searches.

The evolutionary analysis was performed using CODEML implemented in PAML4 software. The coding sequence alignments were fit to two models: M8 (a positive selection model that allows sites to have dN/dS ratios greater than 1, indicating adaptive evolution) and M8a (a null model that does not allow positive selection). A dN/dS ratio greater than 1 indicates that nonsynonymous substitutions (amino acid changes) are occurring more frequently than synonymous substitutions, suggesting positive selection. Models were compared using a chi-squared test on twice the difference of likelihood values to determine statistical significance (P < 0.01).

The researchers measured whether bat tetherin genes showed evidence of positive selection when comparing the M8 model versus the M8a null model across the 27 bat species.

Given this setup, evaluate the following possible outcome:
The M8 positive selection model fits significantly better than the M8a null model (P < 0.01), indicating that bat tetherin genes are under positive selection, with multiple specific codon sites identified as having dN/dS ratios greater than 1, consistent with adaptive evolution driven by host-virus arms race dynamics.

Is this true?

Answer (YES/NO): YES